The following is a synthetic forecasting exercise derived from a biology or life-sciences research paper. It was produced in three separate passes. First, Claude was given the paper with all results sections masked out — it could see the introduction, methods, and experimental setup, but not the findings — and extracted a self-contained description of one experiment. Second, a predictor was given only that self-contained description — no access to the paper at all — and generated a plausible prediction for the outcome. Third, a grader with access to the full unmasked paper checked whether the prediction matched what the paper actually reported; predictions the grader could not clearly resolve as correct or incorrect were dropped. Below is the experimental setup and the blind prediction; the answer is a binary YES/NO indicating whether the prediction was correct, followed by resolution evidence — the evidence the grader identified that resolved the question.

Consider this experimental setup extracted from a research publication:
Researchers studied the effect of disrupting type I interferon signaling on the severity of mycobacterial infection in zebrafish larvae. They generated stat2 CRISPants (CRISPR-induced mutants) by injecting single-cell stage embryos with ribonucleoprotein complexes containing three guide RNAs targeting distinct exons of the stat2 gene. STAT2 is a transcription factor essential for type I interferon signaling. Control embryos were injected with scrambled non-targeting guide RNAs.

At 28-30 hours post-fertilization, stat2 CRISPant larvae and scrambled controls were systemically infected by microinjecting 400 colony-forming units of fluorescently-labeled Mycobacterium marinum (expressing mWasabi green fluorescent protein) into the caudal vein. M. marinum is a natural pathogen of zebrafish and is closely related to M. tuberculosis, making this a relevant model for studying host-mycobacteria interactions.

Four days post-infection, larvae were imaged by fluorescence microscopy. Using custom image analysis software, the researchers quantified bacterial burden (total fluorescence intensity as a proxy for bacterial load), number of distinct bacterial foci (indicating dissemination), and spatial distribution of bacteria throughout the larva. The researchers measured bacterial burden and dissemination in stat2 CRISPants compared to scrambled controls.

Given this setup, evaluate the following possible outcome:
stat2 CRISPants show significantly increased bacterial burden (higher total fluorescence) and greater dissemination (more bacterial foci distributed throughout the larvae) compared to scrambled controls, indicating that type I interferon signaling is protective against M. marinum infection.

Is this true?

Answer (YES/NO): YES